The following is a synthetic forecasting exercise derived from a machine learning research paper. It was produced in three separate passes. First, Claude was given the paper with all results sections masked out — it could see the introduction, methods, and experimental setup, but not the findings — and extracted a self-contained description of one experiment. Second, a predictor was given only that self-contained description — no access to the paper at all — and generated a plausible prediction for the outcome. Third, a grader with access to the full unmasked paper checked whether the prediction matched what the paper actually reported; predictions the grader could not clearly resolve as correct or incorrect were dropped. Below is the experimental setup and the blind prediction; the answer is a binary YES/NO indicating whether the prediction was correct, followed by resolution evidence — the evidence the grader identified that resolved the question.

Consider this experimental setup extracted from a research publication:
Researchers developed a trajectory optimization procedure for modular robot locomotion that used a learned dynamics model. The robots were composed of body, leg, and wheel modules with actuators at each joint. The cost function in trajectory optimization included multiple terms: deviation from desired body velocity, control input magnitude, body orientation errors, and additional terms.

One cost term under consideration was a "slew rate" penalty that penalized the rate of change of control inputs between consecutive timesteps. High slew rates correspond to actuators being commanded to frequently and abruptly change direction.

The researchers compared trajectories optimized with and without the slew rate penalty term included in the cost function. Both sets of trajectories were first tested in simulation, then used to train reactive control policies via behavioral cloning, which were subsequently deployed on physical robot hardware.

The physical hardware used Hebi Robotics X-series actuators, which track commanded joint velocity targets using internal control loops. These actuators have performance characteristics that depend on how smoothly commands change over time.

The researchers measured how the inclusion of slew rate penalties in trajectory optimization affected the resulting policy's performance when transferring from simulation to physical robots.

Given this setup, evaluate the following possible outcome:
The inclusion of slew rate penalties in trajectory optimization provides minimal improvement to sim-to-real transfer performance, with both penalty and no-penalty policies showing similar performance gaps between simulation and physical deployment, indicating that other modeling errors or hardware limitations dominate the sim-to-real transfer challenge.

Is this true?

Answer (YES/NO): NO